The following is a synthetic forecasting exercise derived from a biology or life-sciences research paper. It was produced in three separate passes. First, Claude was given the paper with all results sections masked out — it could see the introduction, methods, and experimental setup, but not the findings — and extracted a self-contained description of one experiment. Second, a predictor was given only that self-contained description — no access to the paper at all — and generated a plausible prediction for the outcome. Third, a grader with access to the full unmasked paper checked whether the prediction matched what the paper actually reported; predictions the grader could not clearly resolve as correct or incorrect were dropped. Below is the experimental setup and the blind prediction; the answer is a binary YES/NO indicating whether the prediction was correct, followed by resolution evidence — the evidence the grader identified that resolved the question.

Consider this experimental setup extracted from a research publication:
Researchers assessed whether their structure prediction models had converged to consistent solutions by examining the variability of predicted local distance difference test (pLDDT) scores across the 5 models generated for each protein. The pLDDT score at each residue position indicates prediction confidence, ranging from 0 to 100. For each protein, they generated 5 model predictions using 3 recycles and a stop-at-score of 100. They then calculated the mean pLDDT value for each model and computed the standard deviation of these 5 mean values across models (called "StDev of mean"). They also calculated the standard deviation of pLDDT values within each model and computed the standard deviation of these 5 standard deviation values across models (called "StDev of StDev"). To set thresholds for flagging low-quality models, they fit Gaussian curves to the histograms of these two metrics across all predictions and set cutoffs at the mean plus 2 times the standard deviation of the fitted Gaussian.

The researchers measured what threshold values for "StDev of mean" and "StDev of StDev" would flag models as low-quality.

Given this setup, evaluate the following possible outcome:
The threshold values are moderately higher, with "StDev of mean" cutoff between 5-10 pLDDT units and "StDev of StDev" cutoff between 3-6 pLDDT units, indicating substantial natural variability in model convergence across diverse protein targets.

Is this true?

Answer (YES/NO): NO